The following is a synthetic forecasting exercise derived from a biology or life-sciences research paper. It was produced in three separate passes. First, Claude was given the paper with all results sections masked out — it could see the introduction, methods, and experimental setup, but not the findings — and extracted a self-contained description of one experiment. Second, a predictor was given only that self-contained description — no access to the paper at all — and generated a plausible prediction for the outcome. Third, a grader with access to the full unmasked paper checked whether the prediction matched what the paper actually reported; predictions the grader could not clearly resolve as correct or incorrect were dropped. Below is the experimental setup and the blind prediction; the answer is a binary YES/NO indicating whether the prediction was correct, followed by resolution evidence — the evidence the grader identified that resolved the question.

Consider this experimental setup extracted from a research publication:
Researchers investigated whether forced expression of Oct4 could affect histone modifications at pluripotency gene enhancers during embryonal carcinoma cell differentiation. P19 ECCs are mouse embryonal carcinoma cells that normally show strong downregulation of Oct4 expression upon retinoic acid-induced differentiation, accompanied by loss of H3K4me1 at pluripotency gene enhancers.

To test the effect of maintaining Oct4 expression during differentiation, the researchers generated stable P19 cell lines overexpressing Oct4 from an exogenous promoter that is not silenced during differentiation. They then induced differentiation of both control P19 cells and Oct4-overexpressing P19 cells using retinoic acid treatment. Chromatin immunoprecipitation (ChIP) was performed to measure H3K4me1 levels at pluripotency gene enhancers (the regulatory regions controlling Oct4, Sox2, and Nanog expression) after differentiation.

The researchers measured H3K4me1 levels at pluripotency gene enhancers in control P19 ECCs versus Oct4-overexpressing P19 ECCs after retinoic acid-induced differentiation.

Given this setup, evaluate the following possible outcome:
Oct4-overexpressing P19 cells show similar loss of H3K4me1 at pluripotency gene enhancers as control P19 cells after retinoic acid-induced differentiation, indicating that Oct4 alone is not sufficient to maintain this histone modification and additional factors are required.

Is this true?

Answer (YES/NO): NO